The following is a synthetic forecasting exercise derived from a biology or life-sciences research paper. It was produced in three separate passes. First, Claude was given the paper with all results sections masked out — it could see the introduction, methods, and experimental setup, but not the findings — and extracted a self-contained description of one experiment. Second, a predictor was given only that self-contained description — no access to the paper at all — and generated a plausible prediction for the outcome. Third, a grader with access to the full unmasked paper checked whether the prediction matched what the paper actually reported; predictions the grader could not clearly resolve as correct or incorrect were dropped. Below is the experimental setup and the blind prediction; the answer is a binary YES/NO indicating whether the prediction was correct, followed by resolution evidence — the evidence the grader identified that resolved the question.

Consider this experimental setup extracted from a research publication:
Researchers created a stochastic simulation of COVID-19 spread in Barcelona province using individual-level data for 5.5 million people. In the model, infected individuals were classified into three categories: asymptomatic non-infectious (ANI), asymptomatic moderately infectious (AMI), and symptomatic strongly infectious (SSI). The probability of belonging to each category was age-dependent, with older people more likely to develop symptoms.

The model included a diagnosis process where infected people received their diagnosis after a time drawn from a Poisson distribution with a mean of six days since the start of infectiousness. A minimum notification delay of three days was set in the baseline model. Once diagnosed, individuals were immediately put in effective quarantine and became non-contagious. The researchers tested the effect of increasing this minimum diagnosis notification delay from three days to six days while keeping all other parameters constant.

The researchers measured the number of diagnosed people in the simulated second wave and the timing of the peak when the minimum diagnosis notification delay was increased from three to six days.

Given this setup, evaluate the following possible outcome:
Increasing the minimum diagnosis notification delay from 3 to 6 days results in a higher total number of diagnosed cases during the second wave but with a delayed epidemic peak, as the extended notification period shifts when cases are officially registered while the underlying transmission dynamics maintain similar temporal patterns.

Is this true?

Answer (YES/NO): YES